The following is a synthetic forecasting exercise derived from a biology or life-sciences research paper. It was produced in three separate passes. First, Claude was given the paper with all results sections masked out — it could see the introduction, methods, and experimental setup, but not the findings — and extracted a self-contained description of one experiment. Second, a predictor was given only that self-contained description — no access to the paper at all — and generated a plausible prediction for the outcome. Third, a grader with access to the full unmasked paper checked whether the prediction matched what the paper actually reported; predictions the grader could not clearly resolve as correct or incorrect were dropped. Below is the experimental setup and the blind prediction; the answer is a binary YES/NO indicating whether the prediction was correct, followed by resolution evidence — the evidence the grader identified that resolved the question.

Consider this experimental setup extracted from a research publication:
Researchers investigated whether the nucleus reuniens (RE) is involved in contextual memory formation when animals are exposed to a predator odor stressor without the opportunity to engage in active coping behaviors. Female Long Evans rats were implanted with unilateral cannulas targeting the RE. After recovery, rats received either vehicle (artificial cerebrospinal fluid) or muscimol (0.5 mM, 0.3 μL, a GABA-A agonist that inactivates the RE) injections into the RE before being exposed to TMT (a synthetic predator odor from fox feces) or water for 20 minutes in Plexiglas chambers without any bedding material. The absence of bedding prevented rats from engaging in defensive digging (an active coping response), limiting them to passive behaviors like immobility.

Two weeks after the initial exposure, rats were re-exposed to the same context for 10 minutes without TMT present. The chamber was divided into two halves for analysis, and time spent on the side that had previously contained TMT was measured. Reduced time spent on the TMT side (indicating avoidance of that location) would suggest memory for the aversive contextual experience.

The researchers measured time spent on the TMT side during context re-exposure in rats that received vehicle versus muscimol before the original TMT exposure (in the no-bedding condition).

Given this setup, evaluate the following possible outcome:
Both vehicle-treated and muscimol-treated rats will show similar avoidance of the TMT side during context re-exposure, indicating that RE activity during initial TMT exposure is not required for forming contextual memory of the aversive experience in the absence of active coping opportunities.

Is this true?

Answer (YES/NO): NO